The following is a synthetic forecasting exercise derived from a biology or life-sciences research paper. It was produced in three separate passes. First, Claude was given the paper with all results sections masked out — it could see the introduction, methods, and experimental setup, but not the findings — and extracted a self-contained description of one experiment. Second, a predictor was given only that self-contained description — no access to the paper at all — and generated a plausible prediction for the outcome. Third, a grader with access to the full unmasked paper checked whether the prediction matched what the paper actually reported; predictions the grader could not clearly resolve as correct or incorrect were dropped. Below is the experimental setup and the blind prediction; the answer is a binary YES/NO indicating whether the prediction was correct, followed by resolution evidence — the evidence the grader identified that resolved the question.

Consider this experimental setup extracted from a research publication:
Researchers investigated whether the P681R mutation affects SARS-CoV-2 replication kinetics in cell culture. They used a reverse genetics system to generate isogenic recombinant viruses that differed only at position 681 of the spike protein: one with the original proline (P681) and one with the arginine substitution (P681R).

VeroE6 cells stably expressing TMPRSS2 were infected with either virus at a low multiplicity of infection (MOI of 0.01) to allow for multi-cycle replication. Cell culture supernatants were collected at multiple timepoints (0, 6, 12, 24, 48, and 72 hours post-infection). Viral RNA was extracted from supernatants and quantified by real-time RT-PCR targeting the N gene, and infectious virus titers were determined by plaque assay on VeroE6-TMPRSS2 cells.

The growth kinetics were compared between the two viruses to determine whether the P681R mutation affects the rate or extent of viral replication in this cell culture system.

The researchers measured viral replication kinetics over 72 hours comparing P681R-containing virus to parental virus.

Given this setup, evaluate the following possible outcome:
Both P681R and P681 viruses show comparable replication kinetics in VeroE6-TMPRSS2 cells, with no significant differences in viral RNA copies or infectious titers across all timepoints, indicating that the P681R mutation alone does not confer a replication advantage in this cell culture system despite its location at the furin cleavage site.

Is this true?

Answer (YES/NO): NO